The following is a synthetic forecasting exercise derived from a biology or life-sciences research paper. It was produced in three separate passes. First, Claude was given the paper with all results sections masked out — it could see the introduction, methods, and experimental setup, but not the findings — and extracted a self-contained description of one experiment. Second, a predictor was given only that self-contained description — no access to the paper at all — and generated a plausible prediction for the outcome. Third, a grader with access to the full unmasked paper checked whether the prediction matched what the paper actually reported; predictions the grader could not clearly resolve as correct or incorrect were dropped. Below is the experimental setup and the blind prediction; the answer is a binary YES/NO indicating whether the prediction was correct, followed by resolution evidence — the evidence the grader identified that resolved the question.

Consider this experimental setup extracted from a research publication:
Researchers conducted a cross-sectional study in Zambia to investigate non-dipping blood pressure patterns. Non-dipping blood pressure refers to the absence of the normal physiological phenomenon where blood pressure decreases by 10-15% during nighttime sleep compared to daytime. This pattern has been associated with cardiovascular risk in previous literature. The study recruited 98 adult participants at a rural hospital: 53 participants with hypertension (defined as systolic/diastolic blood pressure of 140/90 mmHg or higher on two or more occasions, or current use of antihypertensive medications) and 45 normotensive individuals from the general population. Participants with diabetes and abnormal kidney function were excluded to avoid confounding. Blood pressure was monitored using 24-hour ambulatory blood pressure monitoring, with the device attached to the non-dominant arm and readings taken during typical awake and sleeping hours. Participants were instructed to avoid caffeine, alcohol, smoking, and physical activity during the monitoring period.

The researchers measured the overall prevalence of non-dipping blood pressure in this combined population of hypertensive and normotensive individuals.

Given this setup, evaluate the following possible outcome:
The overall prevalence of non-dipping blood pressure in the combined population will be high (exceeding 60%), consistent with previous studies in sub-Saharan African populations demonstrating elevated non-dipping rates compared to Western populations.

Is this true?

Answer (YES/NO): NO